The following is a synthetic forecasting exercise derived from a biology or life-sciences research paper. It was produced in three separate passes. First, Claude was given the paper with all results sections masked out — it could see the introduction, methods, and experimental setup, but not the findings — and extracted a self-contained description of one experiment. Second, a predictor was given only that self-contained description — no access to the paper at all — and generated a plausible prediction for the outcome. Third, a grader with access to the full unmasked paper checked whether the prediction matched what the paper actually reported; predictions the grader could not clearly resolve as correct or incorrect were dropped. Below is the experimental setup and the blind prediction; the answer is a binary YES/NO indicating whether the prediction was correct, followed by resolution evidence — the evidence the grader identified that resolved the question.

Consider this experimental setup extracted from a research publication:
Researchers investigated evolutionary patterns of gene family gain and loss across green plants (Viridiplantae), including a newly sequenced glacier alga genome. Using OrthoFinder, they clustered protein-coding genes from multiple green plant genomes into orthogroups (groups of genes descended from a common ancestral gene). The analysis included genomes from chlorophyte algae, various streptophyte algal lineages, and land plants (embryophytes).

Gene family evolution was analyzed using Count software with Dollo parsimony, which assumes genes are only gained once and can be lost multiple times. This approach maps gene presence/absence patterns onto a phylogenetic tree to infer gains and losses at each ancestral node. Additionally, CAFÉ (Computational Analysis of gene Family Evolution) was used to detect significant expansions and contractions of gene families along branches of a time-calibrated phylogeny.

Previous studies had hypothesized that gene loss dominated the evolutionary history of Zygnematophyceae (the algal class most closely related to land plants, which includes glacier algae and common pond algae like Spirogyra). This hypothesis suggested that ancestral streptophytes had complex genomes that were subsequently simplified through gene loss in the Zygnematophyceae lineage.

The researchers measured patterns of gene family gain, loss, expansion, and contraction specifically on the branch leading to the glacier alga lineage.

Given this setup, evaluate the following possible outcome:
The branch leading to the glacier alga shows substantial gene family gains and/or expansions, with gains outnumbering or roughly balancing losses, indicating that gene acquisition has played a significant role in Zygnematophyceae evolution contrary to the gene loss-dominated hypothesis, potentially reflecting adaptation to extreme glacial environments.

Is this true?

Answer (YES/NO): NO